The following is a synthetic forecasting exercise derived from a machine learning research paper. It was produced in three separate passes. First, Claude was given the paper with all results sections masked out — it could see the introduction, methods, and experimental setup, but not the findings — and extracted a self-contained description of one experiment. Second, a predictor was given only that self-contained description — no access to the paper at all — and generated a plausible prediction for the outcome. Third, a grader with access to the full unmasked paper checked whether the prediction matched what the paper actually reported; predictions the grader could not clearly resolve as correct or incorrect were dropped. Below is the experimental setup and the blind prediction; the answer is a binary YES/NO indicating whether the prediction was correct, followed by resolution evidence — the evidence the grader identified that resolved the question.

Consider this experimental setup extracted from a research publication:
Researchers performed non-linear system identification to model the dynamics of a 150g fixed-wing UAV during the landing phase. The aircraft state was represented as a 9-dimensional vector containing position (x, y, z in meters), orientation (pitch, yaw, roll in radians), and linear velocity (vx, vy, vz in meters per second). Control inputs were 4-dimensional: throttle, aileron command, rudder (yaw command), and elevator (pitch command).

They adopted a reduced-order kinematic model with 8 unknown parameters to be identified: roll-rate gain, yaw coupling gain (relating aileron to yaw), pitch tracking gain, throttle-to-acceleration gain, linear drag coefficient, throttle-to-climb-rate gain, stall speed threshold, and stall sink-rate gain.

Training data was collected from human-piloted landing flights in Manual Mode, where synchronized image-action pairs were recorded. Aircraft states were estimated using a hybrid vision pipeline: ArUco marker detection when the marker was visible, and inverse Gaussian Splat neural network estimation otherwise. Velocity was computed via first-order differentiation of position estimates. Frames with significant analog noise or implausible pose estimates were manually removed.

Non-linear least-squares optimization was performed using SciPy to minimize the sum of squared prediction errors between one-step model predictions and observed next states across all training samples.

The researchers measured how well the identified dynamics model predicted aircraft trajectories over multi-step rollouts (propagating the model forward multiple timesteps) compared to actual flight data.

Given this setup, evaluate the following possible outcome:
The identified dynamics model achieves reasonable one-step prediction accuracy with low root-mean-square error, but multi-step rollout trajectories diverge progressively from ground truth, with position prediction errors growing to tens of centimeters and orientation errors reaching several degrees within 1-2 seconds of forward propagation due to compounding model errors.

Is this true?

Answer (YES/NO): YES